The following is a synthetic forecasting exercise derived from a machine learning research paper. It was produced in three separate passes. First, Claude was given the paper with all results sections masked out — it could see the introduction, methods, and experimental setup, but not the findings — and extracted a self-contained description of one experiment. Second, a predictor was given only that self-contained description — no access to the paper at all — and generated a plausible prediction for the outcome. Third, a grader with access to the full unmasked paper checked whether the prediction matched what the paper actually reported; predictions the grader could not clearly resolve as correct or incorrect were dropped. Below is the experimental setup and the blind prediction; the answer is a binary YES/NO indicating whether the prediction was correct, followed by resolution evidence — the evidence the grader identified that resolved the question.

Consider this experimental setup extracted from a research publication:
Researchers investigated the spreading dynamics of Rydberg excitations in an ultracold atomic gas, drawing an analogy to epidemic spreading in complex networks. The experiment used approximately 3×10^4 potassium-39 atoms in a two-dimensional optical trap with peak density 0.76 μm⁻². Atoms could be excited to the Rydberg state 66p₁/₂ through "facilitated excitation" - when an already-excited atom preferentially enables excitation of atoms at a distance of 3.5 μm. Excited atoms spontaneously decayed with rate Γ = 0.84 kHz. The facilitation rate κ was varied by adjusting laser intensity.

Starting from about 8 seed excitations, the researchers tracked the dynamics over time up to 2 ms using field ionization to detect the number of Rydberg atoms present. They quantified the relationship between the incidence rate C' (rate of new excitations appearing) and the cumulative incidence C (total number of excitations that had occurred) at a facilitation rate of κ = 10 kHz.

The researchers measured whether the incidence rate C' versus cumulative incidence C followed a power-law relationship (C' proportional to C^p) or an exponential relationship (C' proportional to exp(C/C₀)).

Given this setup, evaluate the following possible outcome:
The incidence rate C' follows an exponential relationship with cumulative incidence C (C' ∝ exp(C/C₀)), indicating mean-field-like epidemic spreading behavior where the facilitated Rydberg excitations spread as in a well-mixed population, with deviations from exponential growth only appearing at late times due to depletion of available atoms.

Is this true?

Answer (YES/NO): NO